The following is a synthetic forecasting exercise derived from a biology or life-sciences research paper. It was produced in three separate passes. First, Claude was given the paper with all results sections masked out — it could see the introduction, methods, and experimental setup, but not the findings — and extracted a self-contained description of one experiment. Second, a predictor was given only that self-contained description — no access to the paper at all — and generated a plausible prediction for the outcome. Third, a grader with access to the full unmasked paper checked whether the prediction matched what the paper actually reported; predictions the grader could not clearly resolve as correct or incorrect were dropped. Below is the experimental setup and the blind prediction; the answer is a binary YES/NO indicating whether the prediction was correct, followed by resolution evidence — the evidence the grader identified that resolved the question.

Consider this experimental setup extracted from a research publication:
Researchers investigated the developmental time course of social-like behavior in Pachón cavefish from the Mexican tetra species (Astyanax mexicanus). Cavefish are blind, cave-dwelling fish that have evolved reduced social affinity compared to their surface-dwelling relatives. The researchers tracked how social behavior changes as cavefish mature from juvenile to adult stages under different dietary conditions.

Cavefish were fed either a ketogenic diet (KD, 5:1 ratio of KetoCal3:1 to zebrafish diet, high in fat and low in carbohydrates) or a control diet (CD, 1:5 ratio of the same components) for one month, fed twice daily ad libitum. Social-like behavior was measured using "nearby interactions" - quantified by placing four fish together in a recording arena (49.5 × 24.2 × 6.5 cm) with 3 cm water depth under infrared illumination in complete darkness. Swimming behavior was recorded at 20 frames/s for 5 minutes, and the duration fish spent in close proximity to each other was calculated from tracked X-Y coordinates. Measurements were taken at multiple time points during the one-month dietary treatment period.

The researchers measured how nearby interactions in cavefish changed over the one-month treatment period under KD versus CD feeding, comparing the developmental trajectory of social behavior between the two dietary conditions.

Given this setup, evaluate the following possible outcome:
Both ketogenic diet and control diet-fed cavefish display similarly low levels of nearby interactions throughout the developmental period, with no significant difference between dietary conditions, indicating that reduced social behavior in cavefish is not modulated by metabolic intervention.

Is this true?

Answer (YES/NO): NO